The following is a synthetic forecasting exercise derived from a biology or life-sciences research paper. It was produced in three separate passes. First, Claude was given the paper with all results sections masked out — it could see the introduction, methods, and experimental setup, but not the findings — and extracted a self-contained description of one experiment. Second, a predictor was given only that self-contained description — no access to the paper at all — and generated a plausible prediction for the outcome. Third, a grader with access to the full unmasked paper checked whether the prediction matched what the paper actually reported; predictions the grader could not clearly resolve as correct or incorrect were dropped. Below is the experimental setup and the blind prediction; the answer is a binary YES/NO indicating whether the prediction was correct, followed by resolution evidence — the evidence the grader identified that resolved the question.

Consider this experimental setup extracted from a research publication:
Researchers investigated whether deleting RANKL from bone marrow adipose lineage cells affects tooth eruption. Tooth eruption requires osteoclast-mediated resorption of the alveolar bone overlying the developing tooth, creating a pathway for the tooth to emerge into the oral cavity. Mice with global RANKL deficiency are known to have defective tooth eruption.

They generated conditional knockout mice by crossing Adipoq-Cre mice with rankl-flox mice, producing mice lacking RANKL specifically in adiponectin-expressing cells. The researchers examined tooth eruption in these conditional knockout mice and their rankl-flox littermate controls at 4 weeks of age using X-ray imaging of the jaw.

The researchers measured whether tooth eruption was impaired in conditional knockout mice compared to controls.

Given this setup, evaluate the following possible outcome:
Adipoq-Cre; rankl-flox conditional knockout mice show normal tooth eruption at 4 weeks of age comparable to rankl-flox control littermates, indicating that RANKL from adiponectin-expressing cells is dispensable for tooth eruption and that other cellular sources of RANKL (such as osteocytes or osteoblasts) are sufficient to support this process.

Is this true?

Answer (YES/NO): YES